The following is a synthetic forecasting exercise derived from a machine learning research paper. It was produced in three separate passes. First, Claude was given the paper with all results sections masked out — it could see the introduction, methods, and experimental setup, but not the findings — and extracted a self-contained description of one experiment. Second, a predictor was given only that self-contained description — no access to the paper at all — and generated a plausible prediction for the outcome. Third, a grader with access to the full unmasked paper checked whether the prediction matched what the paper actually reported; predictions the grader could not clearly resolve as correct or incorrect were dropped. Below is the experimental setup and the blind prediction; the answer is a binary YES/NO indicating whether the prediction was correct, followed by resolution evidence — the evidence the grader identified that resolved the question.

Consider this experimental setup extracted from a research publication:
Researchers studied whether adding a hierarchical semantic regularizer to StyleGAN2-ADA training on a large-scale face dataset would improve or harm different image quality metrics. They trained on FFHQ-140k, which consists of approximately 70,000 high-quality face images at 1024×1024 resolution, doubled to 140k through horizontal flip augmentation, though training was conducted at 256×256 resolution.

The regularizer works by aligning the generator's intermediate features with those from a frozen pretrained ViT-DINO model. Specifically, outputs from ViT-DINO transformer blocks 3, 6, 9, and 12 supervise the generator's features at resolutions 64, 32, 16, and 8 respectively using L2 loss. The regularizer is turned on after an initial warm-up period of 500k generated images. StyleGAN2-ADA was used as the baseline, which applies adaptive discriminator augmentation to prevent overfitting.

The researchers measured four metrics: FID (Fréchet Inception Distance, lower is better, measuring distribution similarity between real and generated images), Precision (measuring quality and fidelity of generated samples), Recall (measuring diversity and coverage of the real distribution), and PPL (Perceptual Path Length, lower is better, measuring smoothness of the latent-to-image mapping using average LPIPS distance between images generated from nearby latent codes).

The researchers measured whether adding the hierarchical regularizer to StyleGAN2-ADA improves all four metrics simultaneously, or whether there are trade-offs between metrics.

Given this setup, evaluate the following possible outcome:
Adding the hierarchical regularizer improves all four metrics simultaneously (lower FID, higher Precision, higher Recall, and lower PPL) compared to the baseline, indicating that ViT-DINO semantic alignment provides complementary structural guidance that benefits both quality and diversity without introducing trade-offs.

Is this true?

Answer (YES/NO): NO